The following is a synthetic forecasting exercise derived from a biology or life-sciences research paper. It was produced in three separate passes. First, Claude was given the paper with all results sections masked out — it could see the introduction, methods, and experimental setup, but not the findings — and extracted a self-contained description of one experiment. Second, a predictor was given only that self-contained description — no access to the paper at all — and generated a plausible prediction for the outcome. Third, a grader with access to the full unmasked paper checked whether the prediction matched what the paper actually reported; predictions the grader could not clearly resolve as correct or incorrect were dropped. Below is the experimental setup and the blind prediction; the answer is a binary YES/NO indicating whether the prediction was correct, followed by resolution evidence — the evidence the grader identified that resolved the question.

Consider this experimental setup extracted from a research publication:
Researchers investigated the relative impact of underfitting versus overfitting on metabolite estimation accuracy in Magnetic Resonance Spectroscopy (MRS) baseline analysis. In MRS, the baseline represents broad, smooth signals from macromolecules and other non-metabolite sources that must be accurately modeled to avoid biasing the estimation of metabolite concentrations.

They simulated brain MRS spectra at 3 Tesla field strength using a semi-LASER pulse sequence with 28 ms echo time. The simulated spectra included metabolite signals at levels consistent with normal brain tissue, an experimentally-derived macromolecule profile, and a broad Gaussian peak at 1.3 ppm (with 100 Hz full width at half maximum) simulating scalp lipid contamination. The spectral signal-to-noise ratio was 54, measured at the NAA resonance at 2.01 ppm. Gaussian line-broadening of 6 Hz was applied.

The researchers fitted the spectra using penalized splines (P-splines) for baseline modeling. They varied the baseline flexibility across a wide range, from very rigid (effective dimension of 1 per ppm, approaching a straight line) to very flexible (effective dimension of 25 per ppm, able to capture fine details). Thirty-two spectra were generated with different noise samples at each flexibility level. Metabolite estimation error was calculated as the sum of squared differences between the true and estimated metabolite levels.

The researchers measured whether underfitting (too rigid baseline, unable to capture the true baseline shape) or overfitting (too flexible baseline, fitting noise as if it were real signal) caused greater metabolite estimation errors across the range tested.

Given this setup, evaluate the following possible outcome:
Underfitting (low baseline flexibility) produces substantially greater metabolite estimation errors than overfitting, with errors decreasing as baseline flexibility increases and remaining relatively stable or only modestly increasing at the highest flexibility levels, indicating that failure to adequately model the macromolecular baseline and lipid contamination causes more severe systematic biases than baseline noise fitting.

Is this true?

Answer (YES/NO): YES